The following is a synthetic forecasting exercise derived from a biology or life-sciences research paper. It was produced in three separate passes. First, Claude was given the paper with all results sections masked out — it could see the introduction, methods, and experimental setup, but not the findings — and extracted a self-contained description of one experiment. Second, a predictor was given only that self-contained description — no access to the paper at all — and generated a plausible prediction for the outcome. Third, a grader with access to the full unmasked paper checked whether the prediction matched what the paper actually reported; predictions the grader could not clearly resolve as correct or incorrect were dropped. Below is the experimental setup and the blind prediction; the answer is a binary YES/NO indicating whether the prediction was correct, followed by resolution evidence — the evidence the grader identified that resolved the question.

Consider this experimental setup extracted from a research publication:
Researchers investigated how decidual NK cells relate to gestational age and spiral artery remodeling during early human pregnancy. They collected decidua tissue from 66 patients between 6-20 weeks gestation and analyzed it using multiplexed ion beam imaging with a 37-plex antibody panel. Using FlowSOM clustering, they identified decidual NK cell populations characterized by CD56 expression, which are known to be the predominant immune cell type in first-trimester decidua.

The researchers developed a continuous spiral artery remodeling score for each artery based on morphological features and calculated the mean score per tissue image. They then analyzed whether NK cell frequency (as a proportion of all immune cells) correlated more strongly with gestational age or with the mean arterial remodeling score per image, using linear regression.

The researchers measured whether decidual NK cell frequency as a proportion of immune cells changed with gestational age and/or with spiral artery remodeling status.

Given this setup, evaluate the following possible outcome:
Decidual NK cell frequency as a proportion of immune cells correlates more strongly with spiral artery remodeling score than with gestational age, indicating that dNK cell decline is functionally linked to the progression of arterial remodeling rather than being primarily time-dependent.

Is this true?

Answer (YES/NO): NO